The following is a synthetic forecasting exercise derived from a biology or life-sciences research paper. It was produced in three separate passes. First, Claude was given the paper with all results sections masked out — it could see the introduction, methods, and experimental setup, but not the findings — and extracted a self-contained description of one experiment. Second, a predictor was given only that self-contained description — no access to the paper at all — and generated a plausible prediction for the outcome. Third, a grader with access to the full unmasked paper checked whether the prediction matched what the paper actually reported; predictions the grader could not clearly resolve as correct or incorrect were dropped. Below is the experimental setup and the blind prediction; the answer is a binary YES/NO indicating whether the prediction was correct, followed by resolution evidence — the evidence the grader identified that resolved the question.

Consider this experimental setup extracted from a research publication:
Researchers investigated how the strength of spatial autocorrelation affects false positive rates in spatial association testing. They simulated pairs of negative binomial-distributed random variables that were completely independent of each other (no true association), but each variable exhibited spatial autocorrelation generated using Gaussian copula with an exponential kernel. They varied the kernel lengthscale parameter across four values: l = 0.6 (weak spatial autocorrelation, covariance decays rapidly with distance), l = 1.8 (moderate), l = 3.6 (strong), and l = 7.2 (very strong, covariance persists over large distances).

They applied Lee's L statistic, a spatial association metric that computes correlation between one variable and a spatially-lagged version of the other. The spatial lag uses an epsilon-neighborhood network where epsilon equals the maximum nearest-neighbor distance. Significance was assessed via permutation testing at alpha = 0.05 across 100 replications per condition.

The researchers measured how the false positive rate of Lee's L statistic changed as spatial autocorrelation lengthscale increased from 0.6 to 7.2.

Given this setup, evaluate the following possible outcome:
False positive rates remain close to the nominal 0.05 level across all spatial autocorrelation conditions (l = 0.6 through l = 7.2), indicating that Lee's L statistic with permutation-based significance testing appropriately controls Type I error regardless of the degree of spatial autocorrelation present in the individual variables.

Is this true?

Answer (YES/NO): NO